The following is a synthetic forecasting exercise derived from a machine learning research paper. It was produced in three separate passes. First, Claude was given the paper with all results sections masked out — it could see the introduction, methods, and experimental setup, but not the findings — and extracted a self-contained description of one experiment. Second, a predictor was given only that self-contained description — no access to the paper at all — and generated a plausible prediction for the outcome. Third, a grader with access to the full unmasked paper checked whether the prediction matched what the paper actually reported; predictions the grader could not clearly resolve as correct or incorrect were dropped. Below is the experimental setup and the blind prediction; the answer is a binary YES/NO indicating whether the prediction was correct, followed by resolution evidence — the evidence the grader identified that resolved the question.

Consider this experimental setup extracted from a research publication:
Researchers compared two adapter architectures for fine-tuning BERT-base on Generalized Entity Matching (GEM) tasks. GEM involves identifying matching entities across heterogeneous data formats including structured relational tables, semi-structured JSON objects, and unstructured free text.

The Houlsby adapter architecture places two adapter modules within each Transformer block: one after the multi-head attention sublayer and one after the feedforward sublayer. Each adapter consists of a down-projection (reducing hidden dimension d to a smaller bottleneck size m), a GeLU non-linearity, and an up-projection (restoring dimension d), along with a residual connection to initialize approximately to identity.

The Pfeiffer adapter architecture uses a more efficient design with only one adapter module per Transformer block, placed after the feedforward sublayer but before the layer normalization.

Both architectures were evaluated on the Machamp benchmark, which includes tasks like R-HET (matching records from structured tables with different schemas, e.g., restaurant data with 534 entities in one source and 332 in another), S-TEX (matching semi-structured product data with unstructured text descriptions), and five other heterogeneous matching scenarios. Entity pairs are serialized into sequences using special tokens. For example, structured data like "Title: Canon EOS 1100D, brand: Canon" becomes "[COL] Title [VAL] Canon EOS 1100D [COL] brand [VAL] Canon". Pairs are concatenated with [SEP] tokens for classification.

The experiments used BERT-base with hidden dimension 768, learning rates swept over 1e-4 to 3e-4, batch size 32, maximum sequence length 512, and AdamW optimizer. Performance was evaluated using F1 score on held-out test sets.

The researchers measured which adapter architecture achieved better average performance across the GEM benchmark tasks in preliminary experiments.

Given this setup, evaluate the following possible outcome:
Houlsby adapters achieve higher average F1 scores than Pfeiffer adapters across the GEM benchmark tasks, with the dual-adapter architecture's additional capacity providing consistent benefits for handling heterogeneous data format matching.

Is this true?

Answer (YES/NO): YES